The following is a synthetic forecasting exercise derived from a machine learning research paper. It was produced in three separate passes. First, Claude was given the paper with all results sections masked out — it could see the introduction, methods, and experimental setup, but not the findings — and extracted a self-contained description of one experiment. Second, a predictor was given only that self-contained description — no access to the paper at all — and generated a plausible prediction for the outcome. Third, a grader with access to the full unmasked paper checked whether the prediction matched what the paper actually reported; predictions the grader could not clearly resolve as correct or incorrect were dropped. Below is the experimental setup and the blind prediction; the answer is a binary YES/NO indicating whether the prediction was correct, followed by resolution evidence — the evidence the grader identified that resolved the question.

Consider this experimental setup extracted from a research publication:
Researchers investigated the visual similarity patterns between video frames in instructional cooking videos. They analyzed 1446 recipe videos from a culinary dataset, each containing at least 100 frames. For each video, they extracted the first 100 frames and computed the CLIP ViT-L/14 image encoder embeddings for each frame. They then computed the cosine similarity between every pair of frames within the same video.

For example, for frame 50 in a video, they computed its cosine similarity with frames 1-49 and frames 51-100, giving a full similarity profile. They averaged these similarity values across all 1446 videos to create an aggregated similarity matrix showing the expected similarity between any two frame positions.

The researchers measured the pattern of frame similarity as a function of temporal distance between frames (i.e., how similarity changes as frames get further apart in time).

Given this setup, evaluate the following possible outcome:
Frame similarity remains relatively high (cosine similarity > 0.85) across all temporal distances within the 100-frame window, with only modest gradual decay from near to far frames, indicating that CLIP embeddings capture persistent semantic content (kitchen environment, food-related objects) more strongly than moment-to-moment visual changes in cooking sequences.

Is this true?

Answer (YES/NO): NO